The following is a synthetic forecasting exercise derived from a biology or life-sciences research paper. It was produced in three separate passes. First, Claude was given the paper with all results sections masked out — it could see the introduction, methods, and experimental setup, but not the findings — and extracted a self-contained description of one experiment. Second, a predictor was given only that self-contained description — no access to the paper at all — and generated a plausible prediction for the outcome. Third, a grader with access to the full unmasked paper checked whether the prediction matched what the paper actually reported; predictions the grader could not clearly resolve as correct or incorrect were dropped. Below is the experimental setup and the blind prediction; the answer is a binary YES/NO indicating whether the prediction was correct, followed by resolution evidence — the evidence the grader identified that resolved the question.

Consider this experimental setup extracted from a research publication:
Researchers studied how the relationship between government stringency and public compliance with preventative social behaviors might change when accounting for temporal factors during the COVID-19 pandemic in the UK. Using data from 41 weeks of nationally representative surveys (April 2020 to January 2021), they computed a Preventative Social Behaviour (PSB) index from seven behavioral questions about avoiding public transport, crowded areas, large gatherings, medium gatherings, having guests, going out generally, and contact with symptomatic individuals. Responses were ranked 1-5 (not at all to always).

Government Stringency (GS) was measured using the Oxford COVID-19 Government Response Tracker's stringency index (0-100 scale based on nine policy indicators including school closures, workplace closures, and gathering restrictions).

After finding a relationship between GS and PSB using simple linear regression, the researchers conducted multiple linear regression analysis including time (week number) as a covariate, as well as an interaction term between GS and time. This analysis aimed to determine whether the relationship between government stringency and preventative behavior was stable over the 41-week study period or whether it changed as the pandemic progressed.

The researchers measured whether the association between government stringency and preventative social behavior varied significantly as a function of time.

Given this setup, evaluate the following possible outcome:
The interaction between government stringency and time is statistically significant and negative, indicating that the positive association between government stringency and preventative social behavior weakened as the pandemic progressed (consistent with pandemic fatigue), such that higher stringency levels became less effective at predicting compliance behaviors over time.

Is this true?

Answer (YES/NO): YES